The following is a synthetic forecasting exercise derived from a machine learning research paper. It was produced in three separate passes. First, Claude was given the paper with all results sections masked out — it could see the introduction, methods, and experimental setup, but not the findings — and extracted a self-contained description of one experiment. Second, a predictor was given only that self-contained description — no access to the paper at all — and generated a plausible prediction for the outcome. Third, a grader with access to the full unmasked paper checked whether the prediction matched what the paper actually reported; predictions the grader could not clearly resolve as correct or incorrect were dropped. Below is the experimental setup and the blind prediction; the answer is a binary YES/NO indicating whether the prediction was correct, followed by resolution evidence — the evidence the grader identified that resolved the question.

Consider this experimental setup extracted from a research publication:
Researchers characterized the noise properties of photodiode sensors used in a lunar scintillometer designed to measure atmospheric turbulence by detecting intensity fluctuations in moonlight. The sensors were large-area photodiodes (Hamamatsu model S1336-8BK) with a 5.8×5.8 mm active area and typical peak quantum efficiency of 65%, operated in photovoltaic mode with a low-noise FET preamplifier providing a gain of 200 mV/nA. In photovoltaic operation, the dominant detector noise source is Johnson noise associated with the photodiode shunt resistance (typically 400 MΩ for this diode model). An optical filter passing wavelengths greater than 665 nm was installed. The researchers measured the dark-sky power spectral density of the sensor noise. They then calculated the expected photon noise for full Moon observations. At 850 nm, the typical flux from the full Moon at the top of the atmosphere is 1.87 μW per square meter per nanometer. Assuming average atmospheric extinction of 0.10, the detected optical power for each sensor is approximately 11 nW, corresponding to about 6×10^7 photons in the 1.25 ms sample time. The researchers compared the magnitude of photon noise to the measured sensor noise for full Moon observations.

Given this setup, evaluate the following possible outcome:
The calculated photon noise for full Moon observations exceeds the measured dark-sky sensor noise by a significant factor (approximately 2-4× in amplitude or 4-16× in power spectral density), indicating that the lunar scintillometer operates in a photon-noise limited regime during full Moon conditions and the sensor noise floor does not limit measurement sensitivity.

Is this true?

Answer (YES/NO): NO